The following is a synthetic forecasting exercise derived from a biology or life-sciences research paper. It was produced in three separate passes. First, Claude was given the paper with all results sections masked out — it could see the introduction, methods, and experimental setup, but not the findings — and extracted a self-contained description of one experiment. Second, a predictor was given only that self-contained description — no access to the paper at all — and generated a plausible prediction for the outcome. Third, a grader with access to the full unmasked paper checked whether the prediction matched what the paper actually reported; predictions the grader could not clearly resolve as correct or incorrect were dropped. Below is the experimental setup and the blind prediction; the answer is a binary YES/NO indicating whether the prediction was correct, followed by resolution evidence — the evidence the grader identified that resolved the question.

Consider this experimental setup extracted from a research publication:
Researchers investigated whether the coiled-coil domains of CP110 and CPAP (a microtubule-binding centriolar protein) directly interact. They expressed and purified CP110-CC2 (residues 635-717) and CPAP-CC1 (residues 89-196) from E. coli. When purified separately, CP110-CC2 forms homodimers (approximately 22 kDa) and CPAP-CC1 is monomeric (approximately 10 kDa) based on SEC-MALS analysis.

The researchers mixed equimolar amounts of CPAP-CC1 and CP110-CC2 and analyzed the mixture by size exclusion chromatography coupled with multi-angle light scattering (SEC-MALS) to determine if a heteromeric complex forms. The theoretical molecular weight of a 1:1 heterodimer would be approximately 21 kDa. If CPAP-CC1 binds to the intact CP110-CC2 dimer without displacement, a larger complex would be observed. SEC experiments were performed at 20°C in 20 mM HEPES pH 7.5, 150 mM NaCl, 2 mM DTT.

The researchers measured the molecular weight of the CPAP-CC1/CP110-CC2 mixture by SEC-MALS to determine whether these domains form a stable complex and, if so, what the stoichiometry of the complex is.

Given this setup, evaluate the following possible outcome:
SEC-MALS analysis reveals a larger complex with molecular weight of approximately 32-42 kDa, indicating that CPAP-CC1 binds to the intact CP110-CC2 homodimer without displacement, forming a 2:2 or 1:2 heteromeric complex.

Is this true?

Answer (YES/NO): NO